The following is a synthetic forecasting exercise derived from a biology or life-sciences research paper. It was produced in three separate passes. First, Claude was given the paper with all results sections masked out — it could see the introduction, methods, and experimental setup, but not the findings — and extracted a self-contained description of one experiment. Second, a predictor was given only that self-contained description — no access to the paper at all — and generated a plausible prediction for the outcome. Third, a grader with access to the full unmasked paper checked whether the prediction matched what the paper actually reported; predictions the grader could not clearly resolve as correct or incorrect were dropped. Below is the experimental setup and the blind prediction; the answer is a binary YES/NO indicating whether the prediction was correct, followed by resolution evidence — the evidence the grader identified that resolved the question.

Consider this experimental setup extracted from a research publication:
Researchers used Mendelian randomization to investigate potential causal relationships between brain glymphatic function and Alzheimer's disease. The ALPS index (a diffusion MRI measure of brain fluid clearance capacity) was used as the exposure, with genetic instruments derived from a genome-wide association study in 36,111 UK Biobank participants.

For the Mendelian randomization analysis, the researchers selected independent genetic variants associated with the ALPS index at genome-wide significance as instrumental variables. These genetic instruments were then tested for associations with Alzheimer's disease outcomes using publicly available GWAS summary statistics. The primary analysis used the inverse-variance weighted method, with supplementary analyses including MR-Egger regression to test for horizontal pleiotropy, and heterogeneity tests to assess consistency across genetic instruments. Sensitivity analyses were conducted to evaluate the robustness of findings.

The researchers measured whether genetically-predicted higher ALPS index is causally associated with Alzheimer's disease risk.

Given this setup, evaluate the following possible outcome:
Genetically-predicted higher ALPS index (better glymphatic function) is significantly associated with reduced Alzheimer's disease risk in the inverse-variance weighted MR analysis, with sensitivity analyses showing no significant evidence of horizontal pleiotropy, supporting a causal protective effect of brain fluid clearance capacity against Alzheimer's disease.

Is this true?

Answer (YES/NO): YES